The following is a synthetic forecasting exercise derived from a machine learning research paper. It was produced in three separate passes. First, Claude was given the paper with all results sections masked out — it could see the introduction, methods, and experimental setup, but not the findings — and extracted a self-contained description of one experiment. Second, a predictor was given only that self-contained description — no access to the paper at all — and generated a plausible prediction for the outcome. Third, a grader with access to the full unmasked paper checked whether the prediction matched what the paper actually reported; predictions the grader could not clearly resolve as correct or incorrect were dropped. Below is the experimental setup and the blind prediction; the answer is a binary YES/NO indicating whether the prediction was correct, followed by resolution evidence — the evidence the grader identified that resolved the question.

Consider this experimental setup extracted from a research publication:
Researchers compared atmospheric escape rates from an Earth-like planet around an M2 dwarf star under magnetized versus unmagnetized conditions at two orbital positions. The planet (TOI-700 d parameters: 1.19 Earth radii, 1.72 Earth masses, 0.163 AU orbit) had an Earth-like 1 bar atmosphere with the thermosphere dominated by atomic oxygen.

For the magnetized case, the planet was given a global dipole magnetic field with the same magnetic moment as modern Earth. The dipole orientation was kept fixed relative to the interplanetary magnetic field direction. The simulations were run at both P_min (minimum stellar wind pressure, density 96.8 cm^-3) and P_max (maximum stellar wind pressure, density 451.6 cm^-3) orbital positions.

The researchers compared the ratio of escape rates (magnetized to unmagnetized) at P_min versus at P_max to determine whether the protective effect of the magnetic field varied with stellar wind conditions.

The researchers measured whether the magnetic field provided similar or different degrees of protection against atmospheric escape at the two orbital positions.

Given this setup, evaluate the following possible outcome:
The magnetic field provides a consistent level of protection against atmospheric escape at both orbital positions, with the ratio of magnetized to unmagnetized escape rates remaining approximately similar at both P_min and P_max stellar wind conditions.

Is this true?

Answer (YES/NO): YES